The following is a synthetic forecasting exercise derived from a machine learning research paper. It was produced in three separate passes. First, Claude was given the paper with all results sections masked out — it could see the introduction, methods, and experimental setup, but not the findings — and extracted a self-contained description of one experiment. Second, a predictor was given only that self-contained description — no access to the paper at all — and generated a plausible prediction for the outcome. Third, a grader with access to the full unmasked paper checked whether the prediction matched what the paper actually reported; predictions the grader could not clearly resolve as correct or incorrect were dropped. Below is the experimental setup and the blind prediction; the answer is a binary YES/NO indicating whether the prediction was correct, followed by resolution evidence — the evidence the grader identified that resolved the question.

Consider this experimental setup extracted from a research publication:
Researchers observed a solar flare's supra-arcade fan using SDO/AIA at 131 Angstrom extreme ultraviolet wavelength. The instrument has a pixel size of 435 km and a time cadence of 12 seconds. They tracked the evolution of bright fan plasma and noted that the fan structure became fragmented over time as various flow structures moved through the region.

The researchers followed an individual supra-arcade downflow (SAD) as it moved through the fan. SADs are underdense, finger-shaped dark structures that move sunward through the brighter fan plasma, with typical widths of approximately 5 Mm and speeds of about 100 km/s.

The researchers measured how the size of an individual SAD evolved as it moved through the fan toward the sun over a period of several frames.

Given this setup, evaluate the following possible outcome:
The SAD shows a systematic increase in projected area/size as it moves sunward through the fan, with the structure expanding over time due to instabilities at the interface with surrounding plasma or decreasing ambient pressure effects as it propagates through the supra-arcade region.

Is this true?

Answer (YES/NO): NO